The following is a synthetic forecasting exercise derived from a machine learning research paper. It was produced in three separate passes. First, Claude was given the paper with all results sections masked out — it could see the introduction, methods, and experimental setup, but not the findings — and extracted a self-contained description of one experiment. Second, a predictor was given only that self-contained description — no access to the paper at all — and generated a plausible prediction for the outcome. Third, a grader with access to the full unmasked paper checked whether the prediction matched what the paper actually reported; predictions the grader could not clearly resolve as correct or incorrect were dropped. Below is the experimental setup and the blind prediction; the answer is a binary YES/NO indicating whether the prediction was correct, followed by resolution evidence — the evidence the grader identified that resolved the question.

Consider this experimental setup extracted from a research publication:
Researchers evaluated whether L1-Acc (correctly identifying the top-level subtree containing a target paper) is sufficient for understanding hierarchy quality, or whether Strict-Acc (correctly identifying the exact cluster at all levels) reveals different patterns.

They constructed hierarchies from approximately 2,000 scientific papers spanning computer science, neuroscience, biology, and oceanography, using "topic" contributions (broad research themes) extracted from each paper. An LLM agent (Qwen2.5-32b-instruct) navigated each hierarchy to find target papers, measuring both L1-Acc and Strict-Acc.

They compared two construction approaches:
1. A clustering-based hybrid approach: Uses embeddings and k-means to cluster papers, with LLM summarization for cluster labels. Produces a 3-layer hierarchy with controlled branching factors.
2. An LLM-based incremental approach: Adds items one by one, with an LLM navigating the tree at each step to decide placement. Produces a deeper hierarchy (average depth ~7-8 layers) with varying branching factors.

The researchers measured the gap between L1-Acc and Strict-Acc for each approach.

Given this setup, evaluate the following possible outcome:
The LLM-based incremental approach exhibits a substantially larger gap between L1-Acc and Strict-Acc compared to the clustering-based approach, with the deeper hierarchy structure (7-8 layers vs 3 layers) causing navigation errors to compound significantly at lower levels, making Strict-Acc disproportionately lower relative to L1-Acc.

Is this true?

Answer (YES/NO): NO